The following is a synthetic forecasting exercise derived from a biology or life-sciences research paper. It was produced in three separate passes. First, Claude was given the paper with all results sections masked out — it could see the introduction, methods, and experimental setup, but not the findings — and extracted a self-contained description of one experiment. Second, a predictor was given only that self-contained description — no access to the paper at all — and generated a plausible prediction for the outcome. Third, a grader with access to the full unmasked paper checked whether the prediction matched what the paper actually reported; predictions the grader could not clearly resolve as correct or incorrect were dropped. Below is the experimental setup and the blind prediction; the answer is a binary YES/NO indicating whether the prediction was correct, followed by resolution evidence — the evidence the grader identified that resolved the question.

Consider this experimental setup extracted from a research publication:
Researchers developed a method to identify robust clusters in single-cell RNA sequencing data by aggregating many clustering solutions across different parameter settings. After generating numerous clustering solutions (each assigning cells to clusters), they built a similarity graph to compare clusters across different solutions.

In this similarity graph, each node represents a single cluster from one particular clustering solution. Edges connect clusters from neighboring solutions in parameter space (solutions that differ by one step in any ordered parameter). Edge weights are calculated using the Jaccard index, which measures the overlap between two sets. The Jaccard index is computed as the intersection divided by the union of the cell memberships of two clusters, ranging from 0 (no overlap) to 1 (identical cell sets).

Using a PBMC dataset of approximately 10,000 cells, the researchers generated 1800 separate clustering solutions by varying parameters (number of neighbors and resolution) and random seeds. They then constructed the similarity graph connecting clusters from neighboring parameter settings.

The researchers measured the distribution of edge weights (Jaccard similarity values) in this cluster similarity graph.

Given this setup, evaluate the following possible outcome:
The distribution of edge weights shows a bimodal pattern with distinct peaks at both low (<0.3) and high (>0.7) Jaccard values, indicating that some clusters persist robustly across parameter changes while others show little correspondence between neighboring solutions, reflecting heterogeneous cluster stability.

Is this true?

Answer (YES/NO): YES